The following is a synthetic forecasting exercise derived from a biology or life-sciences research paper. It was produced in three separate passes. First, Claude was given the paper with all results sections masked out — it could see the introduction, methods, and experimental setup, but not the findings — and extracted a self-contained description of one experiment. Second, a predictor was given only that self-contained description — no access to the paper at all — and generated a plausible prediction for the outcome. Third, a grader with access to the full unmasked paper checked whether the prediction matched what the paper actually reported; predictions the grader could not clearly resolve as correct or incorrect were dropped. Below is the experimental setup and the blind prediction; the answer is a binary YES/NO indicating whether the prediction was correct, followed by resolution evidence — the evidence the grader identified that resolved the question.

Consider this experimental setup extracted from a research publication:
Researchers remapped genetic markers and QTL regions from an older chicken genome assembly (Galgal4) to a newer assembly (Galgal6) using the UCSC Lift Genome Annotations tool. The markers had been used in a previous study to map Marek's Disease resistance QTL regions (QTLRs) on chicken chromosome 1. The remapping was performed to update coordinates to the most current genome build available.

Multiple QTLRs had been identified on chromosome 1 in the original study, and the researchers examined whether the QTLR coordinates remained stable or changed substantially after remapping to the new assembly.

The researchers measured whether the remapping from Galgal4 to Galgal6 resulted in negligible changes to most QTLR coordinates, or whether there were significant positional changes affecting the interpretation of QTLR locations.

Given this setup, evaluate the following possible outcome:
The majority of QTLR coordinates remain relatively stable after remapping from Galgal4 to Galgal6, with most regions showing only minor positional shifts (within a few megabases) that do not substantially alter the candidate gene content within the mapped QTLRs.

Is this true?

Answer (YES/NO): YES